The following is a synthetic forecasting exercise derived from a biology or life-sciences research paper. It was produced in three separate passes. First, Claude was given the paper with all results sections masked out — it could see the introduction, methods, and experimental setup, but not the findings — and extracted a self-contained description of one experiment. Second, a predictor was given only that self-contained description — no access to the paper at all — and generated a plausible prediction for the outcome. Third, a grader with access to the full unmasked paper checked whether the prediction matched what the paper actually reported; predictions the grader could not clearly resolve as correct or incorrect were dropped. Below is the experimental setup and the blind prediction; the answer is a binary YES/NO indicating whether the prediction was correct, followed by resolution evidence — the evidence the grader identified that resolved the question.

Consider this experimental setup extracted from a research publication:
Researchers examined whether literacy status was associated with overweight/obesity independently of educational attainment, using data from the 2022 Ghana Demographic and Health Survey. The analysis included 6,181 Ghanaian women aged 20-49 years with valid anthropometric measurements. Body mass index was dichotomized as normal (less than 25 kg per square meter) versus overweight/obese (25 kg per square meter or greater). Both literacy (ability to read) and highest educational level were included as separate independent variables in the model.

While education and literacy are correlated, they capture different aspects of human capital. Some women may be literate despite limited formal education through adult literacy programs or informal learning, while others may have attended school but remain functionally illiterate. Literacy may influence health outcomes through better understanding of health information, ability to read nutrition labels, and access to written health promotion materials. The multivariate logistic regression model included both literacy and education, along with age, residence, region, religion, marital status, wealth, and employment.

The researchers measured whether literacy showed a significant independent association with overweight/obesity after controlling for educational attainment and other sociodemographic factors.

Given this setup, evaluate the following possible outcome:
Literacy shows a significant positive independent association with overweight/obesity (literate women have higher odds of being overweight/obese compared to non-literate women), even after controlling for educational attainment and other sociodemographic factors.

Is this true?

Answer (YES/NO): NO